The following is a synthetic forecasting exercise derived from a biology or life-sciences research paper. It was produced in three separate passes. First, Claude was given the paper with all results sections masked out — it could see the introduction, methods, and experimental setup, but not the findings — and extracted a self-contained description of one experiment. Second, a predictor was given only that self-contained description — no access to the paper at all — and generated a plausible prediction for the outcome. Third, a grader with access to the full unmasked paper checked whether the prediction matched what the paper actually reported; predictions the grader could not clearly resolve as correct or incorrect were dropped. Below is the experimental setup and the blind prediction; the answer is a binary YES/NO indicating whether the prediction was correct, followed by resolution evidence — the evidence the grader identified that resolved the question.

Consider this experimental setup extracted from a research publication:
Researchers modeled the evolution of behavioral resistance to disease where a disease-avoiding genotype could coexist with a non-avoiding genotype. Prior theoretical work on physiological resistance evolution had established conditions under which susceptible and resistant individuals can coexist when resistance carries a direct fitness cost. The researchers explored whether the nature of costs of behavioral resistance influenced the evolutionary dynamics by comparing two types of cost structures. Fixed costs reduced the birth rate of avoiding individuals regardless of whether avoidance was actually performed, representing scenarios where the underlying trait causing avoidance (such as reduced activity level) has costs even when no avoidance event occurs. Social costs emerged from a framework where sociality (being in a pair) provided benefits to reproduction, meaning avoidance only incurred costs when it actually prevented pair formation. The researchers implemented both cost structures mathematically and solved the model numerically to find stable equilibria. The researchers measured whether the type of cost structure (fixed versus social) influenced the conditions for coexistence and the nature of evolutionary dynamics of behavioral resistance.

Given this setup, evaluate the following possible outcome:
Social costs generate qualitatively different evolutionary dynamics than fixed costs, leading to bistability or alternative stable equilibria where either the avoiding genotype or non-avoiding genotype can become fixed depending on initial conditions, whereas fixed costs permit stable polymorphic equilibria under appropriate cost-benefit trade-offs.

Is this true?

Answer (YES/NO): NO